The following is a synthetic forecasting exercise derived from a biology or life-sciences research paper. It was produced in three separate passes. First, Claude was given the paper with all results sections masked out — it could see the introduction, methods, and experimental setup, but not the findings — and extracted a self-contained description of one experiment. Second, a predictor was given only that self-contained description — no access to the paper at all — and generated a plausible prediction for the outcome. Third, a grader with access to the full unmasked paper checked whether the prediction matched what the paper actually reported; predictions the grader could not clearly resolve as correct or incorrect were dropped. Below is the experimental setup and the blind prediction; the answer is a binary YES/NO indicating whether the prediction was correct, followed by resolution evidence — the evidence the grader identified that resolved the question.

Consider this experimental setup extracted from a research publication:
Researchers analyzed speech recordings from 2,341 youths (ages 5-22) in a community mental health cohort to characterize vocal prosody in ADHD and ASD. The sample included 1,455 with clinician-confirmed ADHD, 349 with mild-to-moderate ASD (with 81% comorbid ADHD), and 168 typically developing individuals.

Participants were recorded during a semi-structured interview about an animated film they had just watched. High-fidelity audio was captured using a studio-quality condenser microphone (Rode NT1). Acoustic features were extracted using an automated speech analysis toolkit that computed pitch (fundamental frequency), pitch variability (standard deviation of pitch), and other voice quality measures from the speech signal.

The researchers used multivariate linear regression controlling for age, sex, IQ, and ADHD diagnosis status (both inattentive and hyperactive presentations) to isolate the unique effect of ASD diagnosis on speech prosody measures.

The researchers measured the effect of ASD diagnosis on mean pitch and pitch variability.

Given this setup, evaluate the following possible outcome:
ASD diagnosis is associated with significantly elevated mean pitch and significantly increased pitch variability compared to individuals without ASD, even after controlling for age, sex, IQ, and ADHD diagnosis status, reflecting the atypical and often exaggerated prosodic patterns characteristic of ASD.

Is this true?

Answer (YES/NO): YES